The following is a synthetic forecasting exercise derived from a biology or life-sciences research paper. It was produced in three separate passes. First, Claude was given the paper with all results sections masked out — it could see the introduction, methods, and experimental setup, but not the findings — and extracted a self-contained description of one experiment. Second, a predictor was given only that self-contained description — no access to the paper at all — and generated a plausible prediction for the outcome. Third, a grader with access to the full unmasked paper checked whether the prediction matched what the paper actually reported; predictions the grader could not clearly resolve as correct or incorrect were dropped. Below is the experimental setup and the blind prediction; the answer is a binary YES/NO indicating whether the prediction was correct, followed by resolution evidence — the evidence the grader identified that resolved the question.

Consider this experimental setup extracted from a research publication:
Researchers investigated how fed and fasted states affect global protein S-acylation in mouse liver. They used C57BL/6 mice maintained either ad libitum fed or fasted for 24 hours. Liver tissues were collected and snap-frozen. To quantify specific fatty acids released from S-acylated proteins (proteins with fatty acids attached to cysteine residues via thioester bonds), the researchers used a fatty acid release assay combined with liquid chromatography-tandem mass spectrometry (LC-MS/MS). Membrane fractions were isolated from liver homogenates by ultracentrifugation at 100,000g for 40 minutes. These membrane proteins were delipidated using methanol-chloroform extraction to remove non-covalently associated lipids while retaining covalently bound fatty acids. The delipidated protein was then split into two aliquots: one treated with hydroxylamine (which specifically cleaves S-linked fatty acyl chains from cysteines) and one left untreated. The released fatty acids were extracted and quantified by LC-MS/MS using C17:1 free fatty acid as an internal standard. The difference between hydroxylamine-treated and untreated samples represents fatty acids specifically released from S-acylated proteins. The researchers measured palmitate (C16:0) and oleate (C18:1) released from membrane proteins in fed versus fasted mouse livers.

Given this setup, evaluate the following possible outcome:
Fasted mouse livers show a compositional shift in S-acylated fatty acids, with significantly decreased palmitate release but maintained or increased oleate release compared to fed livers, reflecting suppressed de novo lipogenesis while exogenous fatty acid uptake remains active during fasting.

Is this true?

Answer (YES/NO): NO